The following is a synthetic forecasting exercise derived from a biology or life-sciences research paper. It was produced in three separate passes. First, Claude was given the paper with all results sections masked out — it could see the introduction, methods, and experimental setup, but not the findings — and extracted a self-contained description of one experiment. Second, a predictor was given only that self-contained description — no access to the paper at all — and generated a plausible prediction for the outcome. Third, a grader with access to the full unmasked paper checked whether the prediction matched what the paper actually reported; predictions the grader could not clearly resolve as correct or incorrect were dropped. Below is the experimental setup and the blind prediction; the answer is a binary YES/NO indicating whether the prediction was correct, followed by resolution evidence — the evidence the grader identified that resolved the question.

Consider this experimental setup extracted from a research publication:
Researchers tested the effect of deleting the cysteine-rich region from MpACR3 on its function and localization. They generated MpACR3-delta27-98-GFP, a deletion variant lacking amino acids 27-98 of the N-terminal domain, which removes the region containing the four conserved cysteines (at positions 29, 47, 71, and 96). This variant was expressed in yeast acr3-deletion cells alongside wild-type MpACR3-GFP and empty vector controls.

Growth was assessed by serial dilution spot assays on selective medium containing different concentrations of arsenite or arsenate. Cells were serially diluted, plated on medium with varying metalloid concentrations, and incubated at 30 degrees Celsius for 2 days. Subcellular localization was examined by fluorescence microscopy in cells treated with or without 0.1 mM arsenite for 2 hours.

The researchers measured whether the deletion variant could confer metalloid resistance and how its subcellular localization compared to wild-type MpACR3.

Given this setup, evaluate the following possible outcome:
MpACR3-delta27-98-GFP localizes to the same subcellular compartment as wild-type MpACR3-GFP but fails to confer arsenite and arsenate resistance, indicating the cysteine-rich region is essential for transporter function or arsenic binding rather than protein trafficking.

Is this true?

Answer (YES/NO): NO